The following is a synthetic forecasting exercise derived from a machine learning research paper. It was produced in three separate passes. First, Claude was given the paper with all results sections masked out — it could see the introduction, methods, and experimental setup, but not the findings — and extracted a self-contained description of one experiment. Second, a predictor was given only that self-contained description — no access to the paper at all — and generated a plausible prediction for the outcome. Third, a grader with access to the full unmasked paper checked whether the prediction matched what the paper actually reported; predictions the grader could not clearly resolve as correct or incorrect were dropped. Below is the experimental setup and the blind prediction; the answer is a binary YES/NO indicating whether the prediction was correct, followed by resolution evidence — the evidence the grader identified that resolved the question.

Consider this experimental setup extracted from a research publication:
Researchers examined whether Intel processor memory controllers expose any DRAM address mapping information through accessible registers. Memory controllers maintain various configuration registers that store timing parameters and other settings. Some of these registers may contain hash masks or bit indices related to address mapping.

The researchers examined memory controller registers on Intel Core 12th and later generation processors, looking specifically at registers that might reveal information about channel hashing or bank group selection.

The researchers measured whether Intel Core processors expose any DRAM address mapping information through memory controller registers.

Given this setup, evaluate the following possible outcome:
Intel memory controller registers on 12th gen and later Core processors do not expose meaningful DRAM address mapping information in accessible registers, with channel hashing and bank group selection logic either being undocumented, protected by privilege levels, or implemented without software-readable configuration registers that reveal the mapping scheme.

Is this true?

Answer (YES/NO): NO